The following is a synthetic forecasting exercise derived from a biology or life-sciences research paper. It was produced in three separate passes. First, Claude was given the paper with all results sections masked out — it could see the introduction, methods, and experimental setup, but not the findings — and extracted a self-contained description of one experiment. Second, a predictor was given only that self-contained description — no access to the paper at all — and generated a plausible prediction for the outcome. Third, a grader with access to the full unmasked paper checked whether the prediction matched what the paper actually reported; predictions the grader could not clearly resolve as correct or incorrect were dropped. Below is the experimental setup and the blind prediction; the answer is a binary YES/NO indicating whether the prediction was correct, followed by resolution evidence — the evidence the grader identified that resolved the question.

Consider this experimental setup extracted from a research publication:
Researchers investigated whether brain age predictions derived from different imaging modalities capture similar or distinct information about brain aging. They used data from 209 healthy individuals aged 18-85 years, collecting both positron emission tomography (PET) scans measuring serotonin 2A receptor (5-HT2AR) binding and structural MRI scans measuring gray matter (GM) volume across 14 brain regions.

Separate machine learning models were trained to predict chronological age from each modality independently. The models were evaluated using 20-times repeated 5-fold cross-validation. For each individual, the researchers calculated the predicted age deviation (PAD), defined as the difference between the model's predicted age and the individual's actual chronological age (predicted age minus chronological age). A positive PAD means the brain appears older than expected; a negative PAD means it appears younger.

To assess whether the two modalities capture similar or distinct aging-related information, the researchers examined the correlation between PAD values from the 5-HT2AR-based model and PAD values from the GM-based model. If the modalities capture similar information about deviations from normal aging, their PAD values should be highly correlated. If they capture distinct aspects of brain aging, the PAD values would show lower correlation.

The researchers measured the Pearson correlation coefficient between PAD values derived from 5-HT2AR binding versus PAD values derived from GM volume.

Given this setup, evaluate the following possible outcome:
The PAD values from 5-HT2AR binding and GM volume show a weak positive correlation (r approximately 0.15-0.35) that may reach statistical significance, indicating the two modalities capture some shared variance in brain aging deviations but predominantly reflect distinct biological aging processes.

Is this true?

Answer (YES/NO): NO